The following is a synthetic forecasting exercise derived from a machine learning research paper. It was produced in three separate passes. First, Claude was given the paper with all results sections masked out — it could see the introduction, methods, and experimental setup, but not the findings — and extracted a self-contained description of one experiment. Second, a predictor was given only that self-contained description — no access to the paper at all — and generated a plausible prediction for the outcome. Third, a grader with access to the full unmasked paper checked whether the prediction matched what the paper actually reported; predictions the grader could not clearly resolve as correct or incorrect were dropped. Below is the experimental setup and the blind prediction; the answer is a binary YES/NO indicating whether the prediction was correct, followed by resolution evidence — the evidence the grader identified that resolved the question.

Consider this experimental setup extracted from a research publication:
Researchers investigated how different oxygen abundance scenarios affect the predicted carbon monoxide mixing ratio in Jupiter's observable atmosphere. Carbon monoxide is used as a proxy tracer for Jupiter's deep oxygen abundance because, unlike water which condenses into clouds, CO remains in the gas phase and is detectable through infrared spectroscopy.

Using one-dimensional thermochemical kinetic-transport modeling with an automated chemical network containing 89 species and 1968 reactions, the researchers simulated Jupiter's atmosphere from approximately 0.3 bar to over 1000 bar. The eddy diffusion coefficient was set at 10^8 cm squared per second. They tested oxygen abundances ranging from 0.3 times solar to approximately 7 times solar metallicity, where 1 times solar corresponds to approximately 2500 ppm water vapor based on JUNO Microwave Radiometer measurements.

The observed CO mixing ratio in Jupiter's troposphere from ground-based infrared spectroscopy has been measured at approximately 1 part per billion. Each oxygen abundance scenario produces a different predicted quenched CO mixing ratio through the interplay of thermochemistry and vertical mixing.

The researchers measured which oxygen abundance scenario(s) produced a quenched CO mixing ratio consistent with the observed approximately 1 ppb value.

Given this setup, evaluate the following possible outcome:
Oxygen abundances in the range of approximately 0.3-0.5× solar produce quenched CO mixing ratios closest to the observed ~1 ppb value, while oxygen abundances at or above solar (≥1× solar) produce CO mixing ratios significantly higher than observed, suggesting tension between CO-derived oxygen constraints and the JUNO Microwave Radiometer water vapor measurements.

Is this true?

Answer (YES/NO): NO